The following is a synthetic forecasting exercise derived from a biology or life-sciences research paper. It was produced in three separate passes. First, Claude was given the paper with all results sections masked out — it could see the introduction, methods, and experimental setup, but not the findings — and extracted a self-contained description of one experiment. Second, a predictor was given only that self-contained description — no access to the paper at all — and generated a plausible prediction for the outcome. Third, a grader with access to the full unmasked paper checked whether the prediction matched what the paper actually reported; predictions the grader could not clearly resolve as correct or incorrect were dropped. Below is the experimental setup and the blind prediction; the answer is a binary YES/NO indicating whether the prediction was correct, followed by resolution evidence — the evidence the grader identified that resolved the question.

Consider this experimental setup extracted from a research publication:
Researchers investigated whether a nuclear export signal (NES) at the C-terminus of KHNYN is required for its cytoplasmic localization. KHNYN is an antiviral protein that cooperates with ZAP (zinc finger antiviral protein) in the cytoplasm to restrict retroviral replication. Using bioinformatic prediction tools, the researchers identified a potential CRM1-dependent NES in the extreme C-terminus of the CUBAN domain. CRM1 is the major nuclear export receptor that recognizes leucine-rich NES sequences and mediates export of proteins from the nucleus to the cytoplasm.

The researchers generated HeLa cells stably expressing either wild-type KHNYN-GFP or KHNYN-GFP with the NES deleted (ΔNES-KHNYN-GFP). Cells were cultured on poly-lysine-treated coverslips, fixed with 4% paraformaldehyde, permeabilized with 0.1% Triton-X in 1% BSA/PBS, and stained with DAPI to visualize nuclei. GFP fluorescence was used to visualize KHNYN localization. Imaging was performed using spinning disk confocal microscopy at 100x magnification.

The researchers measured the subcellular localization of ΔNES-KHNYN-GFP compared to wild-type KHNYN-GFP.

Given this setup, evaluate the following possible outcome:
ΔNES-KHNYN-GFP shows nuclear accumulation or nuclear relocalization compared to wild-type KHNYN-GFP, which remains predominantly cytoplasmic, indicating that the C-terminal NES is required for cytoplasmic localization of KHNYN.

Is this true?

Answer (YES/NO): YES